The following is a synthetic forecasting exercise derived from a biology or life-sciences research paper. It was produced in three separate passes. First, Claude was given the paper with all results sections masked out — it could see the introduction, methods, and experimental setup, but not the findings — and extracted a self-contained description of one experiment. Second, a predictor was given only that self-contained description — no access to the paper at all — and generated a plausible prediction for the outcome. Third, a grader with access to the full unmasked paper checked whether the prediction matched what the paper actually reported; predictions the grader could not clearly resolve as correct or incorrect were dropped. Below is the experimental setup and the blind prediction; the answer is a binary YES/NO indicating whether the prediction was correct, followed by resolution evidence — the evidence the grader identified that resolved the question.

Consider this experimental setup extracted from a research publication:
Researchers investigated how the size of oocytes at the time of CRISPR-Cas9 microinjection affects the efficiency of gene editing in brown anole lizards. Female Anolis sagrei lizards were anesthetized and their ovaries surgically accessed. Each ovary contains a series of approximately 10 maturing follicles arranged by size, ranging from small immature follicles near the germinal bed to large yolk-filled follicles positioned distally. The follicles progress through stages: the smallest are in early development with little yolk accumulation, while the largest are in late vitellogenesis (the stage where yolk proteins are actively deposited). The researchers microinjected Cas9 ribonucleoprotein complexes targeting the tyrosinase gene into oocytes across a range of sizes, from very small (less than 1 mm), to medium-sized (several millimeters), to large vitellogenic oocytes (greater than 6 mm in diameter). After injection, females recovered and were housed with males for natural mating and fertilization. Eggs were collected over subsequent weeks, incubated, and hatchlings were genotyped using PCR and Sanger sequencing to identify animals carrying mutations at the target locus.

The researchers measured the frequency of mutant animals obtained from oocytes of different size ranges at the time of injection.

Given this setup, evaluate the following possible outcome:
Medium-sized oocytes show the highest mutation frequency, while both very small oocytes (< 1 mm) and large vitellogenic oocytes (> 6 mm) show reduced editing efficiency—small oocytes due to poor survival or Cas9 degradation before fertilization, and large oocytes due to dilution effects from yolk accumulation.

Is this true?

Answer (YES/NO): NO